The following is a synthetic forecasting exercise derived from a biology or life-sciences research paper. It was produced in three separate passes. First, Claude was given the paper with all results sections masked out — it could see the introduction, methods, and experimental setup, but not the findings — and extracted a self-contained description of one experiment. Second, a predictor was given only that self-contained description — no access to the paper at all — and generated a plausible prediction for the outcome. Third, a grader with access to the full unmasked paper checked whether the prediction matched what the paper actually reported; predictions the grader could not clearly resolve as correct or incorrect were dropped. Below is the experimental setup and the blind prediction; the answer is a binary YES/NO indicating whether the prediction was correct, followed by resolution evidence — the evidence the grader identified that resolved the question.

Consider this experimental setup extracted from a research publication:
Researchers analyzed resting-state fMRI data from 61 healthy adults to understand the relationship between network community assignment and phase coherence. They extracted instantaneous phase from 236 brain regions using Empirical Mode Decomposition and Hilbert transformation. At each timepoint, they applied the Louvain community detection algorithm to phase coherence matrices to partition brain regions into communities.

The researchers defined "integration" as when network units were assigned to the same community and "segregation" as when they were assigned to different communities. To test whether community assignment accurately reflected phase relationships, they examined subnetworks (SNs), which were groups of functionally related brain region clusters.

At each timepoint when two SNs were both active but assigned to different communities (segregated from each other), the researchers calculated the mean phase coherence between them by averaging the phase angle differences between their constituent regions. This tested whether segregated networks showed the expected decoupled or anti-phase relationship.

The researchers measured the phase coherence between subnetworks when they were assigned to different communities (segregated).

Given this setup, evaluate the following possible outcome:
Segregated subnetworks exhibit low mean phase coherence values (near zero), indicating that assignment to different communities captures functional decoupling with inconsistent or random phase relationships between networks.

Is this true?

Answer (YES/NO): NO